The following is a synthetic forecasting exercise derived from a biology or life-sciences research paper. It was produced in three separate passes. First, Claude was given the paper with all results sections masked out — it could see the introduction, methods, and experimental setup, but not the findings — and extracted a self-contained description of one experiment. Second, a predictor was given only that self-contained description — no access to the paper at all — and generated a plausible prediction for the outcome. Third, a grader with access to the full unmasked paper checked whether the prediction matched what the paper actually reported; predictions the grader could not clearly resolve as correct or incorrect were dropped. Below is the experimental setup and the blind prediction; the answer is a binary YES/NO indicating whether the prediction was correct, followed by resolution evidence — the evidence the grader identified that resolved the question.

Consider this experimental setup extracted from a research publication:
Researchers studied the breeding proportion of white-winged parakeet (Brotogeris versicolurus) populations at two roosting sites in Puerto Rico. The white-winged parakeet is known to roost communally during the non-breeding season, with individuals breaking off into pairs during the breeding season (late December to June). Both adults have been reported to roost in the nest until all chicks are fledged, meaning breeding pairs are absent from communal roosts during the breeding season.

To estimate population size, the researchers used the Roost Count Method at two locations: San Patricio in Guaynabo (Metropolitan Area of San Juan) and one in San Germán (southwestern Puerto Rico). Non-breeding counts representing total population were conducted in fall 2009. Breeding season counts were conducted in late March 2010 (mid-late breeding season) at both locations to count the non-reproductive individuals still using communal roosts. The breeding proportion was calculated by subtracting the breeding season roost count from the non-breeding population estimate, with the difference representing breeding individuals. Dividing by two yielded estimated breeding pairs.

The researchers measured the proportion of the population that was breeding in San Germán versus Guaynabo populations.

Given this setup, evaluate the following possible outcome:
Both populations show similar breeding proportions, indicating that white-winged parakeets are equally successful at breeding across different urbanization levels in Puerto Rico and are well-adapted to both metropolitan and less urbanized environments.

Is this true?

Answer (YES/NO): YES